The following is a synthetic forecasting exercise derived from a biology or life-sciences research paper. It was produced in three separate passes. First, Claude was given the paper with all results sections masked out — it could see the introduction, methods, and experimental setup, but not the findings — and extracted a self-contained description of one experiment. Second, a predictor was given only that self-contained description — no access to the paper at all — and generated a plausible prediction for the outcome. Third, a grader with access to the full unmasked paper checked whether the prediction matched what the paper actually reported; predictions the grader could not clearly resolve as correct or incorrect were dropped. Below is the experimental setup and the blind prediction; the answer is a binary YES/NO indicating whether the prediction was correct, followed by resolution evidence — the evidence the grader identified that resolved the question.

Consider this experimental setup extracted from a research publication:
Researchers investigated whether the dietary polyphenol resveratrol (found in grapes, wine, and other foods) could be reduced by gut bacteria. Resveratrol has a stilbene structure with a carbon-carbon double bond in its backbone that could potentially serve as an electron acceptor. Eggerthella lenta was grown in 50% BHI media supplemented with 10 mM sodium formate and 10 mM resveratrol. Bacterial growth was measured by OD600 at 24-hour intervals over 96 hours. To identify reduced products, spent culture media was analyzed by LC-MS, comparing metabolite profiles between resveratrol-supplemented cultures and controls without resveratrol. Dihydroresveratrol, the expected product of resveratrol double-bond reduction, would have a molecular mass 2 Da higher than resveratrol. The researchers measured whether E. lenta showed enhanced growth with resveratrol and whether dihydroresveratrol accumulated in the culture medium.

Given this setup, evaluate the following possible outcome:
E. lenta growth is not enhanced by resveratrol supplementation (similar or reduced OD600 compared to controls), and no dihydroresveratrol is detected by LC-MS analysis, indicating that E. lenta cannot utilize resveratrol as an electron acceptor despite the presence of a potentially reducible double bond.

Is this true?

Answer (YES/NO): NO